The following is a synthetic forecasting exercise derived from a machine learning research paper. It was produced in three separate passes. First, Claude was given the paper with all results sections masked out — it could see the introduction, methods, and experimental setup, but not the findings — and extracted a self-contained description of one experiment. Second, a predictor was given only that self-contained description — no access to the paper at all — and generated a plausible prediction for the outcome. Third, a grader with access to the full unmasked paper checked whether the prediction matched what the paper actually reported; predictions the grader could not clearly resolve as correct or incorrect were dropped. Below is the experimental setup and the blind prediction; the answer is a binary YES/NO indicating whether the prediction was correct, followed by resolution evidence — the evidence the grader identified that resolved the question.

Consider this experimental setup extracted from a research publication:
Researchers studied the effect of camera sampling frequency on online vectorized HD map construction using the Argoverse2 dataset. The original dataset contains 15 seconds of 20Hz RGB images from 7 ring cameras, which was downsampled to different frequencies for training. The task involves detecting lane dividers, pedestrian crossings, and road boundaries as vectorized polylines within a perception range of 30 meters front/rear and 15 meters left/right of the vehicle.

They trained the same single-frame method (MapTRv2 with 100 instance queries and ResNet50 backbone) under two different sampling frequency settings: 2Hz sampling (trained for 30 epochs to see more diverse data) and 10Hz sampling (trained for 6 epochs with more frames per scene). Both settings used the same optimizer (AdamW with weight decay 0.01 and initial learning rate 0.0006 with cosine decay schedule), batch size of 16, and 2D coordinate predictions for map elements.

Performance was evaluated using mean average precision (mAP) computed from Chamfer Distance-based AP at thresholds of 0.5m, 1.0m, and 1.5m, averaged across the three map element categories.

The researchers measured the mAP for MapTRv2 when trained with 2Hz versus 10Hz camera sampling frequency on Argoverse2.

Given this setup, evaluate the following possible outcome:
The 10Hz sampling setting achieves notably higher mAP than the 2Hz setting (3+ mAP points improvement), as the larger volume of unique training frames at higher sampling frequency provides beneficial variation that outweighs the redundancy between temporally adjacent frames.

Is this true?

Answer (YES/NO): YES